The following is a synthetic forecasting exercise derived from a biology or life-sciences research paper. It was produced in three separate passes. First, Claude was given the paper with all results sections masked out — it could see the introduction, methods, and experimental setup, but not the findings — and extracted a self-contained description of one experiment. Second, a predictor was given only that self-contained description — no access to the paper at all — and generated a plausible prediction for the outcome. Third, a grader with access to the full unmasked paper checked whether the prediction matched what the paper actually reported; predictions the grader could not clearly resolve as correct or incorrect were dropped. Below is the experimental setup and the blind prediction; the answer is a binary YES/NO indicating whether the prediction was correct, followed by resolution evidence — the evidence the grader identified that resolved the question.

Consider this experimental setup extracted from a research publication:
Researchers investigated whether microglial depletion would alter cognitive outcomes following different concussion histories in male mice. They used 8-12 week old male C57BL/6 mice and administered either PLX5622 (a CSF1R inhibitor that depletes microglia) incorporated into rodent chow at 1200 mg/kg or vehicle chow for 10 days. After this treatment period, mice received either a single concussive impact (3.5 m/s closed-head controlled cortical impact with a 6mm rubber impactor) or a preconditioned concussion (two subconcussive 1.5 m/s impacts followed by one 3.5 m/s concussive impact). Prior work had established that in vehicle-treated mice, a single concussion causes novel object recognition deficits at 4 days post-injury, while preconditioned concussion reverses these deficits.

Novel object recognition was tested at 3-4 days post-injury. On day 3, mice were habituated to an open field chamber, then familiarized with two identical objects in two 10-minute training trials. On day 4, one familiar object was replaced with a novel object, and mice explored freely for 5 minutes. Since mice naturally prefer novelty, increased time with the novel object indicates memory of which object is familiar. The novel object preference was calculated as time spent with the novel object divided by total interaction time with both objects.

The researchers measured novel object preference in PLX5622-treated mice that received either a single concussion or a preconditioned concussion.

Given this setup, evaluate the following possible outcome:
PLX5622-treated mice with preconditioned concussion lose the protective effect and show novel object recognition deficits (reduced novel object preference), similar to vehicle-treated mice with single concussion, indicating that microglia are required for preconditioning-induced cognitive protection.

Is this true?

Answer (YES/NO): YES